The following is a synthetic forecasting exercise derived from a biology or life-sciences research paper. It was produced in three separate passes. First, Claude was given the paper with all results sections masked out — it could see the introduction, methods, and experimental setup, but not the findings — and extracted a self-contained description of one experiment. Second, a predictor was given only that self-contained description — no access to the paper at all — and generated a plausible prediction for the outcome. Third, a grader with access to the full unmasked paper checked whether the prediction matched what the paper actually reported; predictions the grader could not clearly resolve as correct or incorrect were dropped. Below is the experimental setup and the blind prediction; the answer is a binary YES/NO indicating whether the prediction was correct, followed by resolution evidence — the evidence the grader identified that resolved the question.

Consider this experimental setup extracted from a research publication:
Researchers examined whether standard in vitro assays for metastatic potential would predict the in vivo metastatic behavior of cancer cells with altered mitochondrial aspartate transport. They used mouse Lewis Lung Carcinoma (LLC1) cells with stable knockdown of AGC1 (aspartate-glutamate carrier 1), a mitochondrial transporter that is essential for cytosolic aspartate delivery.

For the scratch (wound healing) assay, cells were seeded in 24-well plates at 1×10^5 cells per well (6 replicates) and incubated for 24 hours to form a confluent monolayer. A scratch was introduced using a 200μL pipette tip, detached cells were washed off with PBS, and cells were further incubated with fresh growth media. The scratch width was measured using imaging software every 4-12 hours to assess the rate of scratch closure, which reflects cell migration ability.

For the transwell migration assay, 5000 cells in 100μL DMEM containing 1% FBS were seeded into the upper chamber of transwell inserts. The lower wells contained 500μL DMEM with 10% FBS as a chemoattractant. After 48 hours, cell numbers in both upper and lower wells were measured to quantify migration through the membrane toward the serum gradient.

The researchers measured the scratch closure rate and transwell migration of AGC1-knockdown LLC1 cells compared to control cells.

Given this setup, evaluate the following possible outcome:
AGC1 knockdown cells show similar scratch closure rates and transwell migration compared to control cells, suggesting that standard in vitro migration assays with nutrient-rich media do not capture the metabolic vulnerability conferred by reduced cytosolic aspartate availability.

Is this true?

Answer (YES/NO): NO